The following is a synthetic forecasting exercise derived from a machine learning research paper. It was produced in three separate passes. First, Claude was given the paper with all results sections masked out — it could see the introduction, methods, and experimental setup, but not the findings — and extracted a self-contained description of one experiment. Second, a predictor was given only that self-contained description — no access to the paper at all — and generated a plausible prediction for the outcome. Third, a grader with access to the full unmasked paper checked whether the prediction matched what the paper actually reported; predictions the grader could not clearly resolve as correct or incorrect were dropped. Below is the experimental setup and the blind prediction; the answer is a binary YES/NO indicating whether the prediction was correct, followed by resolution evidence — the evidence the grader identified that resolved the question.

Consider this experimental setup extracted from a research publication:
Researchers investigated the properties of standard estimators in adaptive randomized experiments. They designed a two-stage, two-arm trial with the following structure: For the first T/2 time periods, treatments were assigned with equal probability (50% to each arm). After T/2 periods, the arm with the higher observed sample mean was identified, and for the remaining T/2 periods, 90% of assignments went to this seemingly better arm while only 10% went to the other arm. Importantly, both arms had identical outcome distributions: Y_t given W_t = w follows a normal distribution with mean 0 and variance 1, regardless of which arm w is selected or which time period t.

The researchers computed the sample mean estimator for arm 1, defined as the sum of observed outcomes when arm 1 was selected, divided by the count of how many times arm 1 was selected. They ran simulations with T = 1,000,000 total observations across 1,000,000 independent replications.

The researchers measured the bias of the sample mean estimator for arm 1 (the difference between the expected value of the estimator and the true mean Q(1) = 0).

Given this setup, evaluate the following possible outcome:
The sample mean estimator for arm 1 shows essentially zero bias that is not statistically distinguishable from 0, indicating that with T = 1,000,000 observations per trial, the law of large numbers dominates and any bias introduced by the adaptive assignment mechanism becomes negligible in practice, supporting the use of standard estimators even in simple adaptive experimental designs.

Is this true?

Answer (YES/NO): NO